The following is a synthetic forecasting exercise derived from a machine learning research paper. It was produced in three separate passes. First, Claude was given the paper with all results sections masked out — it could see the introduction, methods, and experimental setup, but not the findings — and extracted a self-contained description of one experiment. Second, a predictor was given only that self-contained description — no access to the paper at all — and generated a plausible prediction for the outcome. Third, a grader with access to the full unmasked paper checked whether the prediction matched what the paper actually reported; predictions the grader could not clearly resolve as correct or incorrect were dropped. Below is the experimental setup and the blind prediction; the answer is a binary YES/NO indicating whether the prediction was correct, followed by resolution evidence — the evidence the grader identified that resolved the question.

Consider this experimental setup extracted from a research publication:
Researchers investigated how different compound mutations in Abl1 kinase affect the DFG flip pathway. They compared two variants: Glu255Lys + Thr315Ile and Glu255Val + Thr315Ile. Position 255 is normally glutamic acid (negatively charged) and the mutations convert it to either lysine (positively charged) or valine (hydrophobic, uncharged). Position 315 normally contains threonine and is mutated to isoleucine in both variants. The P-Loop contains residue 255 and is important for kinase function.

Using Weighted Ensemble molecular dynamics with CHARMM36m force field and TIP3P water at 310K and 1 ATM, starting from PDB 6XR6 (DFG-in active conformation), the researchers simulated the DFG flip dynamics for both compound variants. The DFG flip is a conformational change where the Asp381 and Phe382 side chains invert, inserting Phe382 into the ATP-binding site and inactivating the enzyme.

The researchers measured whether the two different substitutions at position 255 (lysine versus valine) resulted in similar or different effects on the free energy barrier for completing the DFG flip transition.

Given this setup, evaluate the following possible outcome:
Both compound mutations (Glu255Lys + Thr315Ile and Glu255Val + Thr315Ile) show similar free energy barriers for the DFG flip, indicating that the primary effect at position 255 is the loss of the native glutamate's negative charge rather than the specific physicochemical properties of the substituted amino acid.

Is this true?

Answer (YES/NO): NO